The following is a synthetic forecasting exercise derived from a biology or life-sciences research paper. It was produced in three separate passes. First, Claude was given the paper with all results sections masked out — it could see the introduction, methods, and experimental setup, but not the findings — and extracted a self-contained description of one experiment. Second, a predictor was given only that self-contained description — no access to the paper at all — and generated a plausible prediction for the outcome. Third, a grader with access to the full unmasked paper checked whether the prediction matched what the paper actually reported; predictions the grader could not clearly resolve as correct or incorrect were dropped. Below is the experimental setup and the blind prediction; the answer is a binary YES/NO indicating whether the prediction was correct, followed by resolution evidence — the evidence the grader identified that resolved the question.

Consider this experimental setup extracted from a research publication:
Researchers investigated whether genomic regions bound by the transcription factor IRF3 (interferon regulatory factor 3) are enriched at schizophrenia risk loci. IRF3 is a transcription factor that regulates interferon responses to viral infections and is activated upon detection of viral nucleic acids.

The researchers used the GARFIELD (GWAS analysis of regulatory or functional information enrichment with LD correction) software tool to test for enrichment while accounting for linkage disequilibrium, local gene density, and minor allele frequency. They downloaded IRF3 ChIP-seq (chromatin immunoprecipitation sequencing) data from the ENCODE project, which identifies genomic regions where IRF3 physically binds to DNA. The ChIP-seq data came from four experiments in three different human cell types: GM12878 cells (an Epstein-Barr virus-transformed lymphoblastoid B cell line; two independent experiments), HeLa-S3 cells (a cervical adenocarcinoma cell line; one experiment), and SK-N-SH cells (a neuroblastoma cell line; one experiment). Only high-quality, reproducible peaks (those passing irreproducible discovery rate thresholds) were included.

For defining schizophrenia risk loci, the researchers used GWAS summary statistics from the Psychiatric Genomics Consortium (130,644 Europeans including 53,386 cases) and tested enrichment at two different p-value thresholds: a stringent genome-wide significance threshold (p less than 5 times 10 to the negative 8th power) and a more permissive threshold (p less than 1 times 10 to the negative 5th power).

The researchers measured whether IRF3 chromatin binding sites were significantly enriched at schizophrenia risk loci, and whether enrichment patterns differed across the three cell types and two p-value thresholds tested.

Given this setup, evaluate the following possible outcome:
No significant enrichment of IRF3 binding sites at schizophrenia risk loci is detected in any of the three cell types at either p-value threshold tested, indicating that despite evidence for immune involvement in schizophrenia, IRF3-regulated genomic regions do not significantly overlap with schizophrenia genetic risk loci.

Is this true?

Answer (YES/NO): NO